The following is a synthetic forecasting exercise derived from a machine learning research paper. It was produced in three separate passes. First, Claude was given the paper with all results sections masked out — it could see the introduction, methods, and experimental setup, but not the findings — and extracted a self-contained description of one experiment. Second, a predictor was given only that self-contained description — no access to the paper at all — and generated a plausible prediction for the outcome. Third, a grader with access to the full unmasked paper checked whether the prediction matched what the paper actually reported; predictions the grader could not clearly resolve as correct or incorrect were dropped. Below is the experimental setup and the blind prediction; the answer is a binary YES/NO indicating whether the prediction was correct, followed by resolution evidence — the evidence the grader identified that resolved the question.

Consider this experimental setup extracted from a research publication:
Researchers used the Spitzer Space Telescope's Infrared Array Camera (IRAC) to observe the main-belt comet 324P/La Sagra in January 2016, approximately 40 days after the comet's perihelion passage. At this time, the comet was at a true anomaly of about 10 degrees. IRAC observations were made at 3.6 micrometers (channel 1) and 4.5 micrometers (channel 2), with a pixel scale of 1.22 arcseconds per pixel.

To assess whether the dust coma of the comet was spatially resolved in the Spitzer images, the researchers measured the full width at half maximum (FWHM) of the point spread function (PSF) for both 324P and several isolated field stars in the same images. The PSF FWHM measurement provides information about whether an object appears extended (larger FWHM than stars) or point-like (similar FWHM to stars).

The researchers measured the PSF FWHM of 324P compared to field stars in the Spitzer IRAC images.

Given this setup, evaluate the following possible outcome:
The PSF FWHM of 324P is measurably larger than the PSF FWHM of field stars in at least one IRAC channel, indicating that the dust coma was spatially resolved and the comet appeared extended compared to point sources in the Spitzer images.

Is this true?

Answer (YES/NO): NO